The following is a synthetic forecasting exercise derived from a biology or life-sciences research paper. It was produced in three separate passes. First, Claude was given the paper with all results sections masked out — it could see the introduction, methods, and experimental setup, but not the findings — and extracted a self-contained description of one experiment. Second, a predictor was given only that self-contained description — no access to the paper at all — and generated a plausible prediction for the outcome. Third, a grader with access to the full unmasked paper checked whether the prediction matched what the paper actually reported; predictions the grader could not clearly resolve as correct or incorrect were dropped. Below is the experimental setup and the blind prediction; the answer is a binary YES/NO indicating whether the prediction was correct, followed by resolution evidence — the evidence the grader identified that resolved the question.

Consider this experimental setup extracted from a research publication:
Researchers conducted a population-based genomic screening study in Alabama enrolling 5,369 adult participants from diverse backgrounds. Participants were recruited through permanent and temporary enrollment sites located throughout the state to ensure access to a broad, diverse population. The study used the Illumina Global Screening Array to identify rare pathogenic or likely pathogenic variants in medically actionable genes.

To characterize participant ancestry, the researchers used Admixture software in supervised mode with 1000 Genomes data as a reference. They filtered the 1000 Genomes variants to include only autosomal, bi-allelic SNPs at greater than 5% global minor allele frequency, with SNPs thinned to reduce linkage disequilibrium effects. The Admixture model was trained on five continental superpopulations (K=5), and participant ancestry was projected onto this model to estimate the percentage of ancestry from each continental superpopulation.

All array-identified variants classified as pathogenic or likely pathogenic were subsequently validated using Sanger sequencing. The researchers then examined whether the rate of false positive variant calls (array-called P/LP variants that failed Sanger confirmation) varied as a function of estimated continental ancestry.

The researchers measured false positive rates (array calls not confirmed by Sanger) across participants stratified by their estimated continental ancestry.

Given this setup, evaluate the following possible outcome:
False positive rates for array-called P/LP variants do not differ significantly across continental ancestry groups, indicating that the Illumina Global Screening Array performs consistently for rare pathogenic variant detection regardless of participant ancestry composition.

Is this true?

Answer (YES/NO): NO